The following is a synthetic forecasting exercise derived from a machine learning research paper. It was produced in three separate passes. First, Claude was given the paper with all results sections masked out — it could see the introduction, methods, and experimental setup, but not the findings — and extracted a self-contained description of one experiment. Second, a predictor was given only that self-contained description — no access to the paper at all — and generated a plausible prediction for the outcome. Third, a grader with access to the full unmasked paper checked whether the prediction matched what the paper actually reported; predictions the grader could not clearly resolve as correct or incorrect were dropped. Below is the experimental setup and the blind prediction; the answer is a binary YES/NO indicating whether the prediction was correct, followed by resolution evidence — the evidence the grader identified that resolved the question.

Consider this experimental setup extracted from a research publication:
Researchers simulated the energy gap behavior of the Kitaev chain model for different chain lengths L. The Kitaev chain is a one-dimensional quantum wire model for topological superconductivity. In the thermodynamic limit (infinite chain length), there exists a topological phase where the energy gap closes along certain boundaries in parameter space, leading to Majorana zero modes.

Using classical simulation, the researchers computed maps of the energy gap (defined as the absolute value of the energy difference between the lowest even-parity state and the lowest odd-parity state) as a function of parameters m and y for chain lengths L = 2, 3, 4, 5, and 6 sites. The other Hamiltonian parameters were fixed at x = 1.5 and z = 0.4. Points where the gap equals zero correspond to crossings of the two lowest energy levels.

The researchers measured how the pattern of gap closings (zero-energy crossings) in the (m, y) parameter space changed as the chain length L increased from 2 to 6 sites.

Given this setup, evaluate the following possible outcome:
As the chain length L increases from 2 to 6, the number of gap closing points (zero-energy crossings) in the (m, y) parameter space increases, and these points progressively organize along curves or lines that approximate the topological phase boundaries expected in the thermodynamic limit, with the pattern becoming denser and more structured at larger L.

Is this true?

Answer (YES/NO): YES